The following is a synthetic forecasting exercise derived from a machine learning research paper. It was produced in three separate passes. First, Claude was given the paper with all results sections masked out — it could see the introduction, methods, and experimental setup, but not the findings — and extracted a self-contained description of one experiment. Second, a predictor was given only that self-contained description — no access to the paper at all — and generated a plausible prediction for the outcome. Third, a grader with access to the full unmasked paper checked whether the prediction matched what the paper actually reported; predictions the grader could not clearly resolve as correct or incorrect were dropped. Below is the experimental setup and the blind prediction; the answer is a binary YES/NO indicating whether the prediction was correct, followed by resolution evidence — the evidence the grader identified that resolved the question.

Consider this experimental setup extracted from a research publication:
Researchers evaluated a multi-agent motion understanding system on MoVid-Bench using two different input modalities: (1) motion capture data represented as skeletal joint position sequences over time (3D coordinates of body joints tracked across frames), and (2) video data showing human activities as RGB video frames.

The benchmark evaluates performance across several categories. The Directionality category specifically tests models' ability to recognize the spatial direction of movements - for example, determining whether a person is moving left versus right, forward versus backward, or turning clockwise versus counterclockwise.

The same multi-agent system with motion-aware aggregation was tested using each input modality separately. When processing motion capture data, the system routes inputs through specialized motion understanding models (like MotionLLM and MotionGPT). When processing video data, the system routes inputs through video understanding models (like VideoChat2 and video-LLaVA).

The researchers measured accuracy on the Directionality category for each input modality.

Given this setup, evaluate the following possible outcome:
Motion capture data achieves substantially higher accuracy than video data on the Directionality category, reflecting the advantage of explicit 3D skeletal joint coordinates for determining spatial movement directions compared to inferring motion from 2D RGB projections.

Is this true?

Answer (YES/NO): YES